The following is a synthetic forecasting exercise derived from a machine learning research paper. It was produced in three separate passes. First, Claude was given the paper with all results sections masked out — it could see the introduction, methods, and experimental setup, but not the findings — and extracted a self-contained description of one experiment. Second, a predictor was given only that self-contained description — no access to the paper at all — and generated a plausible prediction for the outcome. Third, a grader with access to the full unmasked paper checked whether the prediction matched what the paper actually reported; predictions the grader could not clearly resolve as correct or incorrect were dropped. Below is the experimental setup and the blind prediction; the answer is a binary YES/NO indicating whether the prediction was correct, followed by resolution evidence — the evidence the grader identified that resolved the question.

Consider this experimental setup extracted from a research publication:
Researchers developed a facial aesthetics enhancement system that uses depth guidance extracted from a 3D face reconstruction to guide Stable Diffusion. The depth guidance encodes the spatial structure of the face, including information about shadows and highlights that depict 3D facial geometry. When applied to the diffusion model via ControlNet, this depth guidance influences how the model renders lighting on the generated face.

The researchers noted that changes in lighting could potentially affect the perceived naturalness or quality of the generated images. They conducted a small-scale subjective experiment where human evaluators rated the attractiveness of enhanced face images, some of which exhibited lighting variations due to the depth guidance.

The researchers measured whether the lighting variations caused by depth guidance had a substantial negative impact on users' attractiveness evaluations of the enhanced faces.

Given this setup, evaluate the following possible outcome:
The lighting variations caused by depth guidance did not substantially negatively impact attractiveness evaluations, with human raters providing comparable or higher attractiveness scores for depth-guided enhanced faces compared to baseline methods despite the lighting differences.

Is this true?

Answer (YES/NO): YES